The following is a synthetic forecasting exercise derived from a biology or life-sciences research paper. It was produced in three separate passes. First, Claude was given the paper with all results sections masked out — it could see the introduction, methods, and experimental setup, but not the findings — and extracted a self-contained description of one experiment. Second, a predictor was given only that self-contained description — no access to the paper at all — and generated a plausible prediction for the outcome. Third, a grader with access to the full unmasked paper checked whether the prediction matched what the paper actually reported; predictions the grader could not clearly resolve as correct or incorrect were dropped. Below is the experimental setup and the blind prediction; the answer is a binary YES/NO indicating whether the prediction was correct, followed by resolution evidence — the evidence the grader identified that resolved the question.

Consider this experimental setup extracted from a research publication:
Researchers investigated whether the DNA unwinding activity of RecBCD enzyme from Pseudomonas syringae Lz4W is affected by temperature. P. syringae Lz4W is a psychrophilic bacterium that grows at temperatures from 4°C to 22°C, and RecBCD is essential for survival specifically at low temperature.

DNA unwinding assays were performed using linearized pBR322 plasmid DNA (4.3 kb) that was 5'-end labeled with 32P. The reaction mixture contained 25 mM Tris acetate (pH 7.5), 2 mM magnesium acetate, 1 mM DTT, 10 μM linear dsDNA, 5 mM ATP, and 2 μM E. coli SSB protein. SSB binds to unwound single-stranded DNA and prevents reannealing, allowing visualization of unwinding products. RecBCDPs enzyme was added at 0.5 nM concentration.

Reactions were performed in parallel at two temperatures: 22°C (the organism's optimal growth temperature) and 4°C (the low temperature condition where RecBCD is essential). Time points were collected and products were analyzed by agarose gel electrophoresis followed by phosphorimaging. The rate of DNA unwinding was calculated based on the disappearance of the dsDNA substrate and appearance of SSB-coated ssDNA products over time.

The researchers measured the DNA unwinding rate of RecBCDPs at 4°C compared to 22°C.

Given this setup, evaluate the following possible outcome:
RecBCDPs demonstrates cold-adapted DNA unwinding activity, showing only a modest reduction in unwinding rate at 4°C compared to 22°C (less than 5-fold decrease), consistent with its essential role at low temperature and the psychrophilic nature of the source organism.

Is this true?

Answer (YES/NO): NO